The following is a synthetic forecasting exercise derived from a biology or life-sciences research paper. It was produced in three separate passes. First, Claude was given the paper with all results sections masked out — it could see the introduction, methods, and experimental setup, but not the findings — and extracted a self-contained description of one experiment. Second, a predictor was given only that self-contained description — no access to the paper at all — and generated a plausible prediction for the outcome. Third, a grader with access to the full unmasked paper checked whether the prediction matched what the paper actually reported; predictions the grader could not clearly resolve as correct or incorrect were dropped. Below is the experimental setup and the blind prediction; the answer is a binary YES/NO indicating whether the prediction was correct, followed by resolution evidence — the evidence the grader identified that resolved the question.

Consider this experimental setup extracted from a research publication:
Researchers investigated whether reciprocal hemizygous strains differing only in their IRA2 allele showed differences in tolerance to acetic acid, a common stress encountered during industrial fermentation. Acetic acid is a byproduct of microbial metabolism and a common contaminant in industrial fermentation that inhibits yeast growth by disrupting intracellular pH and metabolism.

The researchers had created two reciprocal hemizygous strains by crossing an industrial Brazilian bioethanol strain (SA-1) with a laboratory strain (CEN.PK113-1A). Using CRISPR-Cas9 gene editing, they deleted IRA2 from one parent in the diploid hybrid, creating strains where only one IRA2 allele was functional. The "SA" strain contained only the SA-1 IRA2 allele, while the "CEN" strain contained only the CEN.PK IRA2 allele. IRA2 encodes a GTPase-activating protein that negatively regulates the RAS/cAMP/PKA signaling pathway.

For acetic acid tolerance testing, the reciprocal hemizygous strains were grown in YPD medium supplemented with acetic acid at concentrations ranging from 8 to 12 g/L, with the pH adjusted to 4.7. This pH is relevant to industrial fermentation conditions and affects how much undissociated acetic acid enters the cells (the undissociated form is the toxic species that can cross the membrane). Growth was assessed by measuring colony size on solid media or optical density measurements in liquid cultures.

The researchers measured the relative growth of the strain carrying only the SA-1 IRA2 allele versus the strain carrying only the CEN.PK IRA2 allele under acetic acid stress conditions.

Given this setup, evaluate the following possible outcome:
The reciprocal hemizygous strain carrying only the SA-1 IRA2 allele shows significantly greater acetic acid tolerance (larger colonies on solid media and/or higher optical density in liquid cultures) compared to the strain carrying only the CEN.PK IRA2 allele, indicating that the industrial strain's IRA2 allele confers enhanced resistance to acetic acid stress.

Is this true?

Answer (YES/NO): YES